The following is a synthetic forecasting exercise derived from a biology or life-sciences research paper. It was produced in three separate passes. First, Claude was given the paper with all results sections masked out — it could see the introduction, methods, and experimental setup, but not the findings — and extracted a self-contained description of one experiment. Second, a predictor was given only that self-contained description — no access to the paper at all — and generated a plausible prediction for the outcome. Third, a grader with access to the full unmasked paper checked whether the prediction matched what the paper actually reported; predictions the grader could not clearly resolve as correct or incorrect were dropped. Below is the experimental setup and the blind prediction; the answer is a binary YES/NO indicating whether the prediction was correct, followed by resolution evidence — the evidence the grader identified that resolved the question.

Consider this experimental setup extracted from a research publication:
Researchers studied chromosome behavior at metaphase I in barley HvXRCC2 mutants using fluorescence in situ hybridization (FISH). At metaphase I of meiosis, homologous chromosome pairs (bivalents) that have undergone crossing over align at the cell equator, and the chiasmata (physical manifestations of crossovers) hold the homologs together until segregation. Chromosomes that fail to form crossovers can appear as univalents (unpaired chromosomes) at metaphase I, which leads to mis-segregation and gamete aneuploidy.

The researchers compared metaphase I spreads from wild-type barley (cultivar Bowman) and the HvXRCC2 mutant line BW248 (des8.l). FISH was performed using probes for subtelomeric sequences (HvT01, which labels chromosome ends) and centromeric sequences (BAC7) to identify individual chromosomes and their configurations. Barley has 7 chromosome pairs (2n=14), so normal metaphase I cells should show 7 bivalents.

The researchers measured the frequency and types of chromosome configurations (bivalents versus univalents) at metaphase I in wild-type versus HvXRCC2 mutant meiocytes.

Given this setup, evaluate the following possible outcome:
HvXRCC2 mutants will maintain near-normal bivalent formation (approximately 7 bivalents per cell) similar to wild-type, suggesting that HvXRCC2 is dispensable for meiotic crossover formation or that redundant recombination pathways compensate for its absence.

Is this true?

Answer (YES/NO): NO